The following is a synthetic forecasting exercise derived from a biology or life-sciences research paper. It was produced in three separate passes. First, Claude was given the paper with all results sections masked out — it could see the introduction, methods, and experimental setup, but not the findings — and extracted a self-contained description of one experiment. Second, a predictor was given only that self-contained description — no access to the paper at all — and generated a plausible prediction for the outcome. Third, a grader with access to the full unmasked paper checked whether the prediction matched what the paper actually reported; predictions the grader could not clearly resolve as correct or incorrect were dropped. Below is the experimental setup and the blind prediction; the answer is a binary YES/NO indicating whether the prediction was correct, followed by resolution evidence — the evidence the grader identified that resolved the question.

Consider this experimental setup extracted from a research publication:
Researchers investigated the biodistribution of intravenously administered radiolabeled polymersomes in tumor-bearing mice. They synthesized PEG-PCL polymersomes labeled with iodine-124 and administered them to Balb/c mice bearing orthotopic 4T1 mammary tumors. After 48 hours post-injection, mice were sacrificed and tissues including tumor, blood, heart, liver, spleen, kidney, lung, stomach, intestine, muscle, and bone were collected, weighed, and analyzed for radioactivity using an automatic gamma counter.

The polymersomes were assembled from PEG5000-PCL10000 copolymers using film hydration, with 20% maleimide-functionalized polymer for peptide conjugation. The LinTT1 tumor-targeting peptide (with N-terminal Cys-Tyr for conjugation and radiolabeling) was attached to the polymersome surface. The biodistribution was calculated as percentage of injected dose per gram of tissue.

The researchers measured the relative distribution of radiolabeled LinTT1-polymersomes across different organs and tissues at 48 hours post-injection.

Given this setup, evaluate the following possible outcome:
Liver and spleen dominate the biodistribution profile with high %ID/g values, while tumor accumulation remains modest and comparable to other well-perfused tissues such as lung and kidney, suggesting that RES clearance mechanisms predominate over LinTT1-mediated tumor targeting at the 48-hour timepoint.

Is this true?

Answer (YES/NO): NO